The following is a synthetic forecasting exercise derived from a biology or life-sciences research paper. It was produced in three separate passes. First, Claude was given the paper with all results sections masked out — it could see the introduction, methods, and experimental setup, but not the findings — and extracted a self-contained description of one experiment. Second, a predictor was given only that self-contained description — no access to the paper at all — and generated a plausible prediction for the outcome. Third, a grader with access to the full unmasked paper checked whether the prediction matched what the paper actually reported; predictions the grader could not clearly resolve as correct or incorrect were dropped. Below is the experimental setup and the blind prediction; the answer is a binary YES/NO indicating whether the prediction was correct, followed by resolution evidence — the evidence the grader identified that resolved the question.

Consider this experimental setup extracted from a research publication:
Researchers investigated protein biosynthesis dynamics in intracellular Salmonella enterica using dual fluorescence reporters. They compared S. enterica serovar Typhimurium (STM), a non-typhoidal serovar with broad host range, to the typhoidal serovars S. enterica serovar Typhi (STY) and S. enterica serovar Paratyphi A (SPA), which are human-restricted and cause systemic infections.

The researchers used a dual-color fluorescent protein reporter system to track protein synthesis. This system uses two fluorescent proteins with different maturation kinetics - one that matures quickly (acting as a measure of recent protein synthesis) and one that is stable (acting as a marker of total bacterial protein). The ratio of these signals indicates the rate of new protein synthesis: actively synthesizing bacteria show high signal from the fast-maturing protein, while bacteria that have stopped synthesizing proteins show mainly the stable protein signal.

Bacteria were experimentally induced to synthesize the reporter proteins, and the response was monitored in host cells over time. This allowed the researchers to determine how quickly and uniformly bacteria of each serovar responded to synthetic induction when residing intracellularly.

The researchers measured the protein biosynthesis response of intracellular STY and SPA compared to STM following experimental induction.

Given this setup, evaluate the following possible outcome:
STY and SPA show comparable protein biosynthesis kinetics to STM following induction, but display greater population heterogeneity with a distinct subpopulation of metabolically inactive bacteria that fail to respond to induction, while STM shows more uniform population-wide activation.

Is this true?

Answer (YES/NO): NO